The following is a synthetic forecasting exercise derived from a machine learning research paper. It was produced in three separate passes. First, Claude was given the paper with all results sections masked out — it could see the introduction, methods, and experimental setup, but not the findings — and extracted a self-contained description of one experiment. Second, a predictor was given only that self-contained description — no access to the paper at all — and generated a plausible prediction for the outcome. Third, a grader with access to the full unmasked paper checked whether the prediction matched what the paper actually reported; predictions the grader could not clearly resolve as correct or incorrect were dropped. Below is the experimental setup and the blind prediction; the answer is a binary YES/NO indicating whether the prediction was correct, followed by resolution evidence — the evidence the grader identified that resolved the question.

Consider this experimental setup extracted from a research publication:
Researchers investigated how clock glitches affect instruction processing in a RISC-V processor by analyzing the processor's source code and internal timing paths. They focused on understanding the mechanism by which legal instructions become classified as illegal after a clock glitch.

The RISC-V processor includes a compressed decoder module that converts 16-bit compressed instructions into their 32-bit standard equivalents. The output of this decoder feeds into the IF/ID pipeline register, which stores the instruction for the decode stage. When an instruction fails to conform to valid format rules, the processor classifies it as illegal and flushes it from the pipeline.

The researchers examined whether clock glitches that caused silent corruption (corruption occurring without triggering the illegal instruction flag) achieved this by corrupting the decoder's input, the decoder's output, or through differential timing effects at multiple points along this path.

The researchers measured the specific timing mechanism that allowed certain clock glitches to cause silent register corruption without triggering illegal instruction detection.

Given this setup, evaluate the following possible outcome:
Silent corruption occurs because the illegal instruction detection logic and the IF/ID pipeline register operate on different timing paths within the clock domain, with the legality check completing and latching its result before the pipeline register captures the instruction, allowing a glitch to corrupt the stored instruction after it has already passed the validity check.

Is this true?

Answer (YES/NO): NO